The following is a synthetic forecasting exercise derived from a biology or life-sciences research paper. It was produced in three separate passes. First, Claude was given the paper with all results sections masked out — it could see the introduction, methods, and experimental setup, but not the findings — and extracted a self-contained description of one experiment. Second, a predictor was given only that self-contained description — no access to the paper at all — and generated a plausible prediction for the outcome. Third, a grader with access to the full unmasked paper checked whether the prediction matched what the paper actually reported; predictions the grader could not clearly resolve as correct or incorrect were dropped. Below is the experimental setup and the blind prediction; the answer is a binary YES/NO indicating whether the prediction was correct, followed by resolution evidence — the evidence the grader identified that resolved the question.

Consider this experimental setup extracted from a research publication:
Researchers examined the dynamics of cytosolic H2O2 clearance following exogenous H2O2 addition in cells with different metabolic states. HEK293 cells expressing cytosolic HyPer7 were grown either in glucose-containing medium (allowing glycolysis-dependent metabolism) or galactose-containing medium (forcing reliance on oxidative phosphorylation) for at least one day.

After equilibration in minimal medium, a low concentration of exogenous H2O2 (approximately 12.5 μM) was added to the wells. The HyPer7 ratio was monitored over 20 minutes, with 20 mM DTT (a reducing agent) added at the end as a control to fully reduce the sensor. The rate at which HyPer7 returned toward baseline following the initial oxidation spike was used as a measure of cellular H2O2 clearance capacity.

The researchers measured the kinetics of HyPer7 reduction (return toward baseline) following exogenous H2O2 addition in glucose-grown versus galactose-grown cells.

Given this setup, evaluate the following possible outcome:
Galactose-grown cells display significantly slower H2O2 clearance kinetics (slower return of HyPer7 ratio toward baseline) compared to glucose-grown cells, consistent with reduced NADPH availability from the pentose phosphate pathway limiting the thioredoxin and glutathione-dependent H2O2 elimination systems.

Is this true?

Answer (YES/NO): NO